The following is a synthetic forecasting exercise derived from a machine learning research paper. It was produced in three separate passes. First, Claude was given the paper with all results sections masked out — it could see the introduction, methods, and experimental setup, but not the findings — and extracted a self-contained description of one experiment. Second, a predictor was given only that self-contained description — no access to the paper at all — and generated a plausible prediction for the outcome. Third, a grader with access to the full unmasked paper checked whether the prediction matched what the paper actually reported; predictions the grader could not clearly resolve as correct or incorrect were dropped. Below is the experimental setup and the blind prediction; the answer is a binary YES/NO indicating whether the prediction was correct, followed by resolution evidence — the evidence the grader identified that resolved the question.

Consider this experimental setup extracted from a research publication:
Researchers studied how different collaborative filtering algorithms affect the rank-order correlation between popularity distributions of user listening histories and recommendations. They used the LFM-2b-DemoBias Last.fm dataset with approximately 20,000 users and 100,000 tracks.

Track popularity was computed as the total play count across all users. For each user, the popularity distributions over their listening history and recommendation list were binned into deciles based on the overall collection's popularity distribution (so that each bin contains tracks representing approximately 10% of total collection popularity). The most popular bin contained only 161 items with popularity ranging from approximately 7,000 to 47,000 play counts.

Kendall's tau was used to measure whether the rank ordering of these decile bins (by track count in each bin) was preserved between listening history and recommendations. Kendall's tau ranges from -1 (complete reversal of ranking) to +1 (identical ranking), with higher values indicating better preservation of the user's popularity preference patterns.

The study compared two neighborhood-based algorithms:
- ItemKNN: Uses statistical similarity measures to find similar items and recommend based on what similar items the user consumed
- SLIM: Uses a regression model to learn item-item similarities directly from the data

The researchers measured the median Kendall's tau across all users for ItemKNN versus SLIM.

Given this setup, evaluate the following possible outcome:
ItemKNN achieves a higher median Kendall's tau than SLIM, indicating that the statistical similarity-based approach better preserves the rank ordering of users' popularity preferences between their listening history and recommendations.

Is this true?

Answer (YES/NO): YES